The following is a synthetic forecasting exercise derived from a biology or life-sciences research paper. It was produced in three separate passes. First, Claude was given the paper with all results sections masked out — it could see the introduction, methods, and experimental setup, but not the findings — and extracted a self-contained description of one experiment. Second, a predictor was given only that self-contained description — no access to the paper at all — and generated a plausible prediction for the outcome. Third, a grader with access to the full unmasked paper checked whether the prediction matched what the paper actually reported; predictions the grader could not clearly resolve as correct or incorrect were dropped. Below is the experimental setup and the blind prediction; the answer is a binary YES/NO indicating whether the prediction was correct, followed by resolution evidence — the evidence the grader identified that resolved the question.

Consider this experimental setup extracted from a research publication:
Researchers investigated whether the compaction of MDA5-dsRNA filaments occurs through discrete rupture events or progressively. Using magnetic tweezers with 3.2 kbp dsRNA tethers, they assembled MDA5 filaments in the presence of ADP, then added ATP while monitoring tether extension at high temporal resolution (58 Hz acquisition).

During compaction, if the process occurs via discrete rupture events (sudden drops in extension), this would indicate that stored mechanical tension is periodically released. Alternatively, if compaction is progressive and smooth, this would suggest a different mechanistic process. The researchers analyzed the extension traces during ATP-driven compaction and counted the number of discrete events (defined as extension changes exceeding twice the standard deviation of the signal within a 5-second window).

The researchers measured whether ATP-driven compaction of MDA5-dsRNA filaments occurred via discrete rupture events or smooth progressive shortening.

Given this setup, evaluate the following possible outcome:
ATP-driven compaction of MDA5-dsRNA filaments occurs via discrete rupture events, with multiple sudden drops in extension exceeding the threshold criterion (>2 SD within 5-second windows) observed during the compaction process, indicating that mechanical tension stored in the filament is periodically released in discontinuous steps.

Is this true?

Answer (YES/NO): NO